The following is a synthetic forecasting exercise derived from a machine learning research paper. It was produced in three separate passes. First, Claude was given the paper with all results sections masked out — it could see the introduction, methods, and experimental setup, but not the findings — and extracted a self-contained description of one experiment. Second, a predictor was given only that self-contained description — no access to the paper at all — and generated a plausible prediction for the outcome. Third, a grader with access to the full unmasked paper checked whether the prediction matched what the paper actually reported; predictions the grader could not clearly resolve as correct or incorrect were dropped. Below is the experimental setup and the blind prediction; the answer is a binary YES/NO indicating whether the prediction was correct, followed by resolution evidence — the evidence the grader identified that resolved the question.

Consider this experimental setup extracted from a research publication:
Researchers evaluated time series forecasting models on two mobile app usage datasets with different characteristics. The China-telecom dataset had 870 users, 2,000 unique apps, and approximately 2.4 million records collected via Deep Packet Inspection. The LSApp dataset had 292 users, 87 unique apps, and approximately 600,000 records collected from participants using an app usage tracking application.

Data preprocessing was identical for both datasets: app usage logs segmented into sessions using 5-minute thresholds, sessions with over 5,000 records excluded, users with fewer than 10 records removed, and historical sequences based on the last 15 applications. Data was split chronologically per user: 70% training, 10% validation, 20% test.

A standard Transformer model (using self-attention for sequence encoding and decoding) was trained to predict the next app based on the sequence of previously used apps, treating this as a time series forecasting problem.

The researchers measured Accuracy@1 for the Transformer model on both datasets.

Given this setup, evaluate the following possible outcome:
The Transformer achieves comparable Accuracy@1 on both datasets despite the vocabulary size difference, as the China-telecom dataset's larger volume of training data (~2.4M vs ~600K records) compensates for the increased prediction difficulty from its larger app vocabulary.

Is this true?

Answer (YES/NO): NO